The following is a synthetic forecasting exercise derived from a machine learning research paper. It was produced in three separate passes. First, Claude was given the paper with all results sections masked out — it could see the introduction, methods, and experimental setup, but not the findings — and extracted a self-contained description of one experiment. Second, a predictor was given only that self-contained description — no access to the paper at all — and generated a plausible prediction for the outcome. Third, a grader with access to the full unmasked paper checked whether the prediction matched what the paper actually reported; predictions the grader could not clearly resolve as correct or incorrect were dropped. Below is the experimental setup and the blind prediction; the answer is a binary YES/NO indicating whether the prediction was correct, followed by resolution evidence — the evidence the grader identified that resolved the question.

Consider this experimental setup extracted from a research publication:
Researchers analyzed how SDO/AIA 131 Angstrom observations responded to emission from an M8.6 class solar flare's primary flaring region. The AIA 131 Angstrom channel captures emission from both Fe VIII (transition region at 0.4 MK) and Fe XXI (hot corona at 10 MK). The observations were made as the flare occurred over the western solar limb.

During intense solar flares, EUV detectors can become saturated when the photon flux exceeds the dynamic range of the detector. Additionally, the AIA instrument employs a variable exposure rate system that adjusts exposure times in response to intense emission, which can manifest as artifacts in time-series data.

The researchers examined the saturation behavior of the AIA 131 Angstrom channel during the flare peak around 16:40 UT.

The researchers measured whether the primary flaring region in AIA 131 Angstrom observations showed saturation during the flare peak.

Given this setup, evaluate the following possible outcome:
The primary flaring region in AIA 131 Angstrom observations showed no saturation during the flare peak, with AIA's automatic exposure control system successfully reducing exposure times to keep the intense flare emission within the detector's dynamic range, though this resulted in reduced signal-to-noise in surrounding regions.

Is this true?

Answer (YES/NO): NO